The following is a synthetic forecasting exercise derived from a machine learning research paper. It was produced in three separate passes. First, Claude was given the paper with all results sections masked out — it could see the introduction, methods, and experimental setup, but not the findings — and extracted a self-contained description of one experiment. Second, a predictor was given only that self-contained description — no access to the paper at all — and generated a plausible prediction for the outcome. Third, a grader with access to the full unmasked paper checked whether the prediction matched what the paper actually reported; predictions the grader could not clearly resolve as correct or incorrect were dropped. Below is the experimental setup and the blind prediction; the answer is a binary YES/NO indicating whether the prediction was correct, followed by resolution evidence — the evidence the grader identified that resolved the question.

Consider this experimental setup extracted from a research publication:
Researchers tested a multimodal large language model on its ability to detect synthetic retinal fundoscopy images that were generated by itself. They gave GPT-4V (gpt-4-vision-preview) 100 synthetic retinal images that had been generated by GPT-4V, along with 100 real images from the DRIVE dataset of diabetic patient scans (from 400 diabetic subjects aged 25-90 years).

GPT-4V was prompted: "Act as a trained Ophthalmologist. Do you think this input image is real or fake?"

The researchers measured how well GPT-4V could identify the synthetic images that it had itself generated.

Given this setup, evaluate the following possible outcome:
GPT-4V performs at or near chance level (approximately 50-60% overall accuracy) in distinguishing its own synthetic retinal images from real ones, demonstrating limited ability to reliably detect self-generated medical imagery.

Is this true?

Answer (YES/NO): NO